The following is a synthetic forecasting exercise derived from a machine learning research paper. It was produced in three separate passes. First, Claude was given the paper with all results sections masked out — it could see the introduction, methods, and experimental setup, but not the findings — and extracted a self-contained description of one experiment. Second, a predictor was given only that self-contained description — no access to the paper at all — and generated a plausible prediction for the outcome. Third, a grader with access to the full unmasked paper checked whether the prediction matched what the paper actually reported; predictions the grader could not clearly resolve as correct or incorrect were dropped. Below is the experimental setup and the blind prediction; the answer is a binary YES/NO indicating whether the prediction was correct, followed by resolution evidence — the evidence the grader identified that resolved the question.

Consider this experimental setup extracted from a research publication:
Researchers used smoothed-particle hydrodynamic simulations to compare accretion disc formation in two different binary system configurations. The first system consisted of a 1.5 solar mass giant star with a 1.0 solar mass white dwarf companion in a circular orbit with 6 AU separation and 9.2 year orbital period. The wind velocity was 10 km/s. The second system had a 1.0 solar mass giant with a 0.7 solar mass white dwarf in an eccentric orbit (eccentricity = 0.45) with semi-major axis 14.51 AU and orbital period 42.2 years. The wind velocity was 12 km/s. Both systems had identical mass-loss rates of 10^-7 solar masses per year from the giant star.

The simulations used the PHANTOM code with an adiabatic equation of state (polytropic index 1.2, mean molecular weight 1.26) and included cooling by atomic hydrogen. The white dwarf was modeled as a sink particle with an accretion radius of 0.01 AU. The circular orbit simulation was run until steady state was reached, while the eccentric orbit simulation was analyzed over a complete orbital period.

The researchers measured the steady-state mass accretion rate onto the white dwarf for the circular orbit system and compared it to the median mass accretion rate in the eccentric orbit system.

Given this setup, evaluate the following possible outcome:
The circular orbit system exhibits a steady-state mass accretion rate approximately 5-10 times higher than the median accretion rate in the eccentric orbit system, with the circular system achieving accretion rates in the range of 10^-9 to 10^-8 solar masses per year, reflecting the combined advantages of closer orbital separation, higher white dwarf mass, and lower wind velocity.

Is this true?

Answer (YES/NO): YES